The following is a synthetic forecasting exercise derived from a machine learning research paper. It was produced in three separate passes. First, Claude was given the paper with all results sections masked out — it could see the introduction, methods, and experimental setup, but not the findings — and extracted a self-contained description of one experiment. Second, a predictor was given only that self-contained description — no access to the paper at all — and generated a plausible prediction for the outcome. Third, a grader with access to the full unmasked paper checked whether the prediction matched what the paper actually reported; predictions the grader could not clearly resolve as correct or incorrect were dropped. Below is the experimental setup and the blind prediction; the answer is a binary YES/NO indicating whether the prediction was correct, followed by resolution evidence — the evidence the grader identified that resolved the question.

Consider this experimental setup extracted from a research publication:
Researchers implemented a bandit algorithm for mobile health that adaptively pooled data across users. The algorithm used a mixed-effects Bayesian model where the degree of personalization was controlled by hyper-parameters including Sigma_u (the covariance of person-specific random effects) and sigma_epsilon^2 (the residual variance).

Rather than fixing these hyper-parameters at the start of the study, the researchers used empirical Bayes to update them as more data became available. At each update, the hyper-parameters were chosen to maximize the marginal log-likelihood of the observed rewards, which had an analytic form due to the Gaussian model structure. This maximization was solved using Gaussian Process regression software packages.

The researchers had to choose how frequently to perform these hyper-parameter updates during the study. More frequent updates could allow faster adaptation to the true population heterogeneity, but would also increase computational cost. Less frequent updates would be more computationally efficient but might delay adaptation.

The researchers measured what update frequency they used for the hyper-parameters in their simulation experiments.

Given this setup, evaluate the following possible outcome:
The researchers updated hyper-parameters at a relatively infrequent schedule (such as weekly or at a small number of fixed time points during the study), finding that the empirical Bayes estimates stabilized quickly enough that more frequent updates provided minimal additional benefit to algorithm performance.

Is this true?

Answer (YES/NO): NO